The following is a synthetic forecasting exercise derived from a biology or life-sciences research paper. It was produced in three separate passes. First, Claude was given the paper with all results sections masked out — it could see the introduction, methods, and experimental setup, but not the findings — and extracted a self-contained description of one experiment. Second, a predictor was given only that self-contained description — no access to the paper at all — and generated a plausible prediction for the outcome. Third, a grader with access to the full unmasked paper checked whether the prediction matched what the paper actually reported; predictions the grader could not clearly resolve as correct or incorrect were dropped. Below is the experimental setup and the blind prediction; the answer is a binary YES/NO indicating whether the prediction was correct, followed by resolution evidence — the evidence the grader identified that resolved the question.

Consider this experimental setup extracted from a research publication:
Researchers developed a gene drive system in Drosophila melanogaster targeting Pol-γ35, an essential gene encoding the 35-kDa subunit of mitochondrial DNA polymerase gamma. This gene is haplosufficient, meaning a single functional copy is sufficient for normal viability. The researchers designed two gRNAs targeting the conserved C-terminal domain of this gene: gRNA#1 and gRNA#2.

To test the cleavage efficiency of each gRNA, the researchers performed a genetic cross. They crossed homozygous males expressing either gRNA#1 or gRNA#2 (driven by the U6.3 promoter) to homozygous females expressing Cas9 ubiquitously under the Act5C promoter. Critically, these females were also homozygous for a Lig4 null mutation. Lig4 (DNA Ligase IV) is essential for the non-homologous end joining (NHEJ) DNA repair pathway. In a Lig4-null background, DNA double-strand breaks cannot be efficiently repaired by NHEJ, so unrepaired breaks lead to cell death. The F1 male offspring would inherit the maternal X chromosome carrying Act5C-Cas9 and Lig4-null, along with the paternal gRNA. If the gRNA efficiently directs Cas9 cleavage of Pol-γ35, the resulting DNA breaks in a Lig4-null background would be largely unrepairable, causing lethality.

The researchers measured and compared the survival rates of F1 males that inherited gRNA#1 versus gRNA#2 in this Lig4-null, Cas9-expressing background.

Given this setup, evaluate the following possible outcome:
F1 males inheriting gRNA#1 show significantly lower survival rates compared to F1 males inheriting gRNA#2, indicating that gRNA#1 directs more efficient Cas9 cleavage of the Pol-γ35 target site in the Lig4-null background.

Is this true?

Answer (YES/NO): NO